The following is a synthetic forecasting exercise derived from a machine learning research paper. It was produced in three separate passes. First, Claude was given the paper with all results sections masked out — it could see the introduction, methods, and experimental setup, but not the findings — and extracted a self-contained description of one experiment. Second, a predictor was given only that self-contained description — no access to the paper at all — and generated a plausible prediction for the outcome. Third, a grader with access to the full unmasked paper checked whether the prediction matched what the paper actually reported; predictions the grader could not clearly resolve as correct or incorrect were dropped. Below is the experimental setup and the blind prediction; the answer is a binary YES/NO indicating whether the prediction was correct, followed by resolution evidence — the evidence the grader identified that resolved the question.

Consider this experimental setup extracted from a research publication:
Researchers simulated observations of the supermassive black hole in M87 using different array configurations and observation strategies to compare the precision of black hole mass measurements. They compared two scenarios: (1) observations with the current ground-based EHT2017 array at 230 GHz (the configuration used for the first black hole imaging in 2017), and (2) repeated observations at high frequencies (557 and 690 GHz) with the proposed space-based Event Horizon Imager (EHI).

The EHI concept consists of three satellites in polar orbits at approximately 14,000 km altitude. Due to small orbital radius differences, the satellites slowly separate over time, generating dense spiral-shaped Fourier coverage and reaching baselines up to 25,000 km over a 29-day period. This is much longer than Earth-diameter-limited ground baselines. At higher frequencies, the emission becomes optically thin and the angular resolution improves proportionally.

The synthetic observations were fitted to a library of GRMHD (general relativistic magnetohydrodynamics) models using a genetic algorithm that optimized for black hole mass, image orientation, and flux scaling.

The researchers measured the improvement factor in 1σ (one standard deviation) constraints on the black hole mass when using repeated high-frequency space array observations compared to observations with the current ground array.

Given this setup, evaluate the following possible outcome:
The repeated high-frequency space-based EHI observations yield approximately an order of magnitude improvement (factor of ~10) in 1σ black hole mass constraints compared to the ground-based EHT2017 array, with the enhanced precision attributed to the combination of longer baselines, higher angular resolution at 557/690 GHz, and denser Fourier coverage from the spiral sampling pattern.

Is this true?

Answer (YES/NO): NO